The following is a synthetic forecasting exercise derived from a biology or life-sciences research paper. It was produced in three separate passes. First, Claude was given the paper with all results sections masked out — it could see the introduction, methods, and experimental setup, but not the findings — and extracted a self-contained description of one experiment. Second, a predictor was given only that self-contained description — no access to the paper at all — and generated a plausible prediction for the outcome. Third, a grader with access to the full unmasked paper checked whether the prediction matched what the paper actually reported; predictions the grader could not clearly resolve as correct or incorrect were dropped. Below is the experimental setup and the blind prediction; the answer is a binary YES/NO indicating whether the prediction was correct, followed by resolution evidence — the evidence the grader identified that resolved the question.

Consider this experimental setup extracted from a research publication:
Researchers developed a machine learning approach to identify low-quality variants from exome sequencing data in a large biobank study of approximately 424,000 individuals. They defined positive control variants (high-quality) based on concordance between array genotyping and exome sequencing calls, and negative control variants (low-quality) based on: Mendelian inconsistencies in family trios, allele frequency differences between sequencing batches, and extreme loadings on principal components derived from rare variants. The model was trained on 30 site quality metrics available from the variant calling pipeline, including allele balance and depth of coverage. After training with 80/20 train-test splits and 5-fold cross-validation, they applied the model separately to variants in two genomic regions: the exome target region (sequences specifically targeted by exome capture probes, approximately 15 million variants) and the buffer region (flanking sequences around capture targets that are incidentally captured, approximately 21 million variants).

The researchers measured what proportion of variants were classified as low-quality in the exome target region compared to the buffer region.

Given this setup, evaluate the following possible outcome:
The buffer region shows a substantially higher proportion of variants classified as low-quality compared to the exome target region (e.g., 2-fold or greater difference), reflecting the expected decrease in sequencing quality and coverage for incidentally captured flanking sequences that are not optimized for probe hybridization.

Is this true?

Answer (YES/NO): YES